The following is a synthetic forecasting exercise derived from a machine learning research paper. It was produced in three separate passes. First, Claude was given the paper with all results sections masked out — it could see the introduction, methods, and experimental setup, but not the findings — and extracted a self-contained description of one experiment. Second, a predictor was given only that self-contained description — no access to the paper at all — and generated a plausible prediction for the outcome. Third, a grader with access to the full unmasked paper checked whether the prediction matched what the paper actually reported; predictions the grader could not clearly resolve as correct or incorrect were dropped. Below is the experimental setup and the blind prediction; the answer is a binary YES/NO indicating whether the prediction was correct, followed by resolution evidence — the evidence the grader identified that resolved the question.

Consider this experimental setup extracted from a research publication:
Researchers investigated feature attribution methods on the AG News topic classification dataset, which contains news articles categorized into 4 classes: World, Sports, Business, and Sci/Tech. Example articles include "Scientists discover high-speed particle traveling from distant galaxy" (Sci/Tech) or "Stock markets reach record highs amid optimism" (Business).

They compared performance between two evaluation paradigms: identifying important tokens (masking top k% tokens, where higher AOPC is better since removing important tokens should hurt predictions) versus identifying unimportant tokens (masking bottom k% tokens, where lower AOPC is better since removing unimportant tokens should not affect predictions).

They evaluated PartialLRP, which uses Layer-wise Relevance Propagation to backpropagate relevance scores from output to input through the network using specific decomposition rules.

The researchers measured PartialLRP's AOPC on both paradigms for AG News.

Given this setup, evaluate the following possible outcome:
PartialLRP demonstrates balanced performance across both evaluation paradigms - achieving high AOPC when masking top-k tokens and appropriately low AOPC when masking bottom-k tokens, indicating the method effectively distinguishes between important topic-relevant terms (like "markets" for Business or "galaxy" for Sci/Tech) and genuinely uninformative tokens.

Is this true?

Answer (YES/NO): NO